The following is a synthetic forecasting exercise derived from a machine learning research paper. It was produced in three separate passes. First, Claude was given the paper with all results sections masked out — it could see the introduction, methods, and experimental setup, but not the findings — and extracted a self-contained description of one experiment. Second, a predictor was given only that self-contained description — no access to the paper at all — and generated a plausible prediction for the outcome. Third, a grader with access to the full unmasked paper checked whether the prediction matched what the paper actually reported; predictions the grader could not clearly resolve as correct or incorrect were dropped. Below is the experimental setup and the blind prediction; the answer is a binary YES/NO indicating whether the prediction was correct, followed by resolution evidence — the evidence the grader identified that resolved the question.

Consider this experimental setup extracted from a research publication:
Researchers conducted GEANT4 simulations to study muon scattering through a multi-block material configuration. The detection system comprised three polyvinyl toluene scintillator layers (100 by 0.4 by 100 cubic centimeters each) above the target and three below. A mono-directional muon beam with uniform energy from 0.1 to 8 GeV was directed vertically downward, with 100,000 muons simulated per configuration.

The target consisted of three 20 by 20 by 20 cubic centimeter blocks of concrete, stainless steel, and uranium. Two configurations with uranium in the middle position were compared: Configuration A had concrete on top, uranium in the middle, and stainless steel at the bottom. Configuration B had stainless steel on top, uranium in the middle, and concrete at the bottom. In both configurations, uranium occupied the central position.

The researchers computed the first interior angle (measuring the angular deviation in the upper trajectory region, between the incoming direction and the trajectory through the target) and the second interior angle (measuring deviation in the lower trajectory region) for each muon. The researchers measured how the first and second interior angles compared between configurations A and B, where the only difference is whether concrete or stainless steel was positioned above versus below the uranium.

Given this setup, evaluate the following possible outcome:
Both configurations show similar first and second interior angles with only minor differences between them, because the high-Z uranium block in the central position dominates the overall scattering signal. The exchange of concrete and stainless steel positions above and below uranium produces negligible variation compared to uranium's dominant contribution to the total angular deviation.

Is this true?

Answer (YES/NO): NO